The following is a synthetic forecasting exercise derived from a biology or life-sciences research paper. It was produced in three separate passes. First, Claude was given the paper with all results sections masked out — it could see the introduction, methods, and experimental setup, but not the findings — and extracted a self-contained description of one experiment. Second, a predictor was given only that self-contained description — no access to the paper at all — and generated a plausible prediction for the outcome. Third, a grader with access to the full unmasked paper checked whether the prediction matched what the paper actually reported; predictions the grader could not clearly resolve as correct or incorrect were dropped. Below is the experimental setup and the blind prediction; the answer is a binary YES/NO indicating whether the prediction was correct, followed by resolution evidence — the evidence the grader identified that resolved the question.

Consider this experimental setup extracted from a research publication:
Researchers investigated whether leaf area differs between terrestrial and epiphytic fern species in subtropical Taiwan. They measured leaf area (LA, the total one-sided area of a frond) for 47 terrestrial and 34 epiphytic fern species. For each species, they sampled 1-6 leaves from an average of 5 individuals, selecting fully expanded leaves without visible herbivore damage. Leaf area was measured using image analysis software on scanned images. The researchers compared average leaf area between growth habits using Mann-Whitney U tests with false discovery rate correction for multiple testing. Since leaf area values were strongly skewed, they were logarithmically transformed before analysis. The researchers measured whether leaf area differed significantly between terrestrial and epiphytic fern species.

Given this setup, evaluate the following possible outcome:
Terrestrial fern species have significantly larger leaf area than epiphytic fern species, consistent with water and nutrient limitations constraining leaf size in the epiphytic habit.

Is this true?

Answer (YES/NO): YES